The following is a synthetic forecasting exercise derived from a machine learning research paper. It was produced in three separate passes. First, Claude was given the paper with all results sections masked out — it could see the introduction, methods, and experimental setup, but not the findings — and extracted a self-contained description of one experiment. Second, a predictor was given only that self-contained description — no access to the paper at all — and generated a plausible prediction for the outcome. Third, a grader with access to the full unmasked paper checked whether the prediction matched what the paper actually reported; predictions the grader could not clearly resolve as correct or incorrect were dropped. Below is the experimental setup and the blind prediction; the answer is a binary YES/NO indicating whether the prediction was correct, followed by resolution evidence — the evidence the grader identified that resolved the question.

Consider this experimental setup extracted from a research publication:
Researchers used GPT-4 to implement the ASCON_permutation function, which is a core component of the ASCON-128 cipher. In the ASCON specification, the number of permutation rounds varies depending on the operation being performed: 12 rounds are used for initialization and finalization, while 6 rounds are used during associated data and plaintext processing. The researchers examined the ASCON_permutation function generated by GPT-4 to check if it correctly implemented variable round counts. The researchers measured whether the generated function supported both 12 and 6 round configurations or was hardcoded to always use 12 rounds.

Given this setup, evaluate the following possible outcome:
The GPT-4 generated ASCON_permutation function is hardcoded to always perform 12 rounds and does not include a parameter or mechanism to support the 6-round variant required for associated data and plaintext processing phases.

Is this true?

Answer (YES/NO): YES